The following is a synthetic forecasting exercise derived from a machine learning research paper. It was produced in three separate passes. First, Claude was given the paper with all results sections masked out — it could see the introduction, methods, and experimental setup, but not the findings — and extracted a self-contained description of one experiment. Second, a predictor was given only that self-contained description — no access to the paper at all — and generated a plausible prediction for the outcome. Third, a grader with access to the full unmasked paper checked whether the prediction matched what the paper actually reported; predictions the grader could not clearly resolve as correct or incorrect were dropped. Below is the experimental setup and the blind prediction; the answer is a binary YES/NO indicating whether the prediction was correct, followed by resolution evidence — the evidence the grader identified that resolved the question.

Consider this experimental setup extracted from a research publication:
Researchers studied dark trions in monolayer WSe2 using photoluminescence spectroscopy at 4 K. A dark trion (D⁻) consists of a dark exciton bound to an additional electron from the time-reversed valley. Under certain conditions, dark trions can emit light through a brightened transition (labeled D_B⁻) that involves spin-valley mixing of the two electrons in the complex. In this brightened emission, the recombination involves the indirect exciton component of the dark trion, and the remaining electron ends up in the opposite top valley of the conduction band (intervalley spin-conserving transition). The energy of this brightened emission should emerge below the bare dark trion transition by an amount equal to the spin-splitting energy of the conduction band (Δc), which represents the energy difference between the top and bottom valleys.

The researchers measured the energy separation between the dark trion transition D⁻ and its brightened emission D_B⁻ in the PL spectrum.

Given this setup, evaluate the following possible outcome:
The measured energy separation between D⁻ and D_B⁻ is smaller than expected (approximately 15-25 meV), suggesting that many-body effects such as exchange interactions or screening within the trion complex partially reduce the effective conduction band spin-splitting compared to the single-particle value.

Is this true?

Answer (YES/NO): NO